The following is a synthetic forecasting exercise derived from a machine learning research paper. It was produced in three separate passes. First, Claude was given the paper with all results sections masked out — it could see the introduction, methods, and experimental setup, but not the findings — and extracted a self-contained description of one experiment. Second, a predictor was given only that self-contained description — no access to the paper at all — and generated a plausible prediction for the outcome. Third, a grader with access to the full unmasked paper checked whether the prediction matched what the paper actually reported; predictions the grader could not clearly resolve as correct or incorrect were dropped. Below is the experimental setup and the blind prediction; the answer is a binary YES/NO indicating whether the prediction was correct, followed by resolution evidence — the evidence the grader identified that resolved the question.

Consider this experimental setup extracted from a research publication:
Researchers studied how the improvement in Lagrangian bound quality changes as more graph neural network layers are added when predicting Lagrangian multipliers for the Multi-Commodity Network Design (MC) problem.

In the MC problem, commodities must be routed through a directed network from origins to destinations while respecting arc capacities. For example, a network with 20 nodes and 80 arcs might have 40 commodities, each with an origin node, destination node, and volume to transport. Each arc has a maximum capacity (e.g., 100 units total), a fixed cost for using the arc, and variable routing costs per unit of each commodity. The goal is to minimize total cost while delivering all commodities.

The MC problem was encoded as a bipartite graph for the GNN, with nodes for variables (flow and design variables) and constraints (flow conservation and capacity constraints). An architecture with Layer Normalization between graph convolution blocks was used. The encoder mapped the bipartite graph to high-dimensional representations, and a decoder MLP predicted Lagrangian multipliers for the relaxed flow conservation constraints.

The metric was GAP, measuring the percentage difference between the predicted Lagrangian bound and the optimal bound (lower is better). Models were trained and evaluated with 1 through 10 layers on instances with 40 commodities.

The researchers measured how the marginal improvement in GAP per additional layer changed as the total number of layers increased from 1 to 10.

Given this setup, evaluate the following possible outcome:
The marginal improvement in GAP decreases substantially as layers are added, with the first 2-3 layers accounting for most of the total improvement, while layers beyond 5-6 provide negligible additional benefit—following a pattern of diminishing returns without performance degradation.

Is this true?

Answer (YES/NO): NO